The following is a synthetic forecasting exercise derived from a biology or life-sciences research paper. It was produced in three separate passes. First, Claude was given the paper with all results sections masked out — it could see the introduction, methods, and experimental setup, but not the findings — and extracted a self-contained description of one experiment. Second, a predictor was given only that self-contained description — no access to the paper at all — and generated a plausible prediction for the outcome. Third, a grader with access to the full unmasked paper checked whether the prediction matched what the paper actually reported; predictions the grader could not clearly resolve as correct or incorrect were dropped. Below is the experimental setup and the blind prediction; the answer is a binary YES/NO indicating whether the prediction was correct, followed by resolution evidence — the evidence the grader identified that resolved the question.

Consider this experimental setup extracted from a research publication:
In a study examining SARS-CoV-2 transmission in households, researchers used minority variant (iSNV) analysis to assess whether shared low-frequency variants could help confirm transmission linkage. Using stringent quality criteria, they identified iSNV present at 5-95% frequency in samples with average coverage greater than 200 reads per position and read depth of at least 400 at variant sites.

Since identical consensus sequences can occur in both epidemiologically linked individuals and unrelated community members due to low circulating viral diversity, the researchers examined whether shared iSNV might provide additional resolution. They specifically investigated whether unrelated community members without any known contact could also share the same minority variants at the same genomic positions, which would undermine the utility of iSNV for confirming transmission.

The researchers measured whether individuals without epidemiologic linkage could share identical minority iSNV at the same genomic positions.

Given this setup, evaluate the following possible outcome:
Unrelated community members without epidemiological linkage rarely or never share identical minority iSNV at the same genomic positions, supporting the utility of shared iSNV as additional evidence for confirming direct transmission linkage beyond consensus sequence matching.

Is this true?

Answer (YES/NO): NO